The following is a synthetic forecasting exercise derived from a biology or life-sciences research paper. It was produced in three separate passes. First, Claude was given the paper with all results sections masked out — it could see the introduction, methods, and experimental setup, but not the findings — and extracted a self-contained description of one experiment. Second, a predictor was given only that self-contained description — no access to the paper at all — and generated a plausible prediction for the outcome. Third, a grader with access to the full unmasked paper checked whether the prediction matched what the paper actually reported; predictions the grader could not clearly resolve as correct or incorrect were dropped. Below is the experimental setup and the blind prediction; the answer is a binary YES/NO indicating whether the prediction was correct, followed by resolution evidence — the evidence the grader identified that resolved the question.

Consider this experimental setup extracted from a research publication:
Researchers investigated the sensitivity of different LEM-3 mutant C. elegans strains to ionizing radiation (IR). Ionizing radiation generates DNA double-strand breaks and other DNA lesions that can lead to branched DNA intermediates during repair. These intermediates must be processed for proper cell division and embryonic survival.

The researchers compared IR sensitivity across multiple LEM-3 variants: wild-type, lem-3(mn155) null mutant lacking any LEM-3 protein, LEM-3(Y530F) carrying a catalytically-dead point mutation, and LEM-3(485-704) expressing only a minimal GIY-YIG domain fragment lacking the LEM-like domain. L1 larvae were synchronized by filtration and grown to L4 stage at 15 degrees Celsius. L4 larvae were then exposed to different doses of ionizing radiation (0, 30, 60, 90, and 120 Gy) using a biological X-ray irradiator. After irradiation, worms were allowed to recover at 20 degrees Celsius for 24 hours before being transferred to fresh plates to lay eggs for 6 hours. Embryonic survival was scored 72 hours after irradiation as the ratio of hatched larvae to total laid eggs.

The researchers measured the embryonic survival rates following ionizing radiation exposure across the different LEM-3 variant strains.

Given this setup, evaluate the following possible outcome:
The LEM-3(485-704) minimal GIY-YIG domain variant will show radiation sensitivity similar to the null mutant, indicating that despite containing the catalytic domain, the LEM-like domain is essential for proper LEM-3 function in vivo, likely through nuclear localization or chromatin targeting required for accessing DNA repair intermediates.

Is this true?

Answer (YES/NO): NO